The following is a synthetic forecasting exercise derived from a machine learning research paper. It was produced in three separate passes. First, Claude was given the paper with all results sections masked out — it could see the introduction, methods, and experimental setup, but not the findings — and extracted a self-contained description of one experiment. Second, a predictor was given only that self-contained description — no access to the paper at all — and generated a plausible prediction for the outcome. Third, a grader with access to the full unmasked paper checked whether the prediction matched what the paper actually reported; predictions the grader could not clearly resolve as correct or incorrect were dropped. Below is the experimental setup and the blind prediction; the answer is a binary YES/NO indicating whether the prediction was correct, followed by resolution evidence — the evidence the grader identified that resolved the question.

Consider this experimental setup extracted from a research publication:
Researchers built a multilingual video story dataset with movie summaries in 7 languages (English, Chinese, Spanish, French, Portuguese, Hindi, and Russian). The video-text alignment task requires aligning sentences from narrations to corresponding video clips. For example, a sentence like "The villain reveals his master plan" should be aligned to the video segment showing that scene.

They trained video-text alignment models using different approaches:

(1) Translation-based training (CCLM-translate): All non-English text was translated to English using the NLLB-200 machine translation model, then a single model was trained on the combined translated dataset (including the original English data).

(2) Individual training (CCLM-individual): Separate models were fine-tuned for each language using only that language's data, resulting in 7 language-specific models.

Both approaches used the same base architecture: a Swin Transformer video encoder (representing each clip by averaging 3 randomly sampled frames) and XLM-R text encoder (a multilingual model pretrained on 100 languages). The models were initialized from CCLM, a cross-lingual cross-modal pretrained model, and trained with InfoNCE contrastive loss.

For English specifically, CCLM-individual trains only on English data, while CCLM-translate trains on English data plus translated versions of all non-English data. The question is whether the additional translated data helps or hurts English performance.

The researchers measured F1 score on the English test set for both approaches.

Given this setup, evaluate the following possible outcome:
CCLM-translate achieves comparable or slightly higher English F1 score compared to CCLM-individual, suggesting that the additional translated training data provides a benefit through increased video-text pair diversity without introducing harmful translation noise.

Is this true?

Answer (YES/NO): NO